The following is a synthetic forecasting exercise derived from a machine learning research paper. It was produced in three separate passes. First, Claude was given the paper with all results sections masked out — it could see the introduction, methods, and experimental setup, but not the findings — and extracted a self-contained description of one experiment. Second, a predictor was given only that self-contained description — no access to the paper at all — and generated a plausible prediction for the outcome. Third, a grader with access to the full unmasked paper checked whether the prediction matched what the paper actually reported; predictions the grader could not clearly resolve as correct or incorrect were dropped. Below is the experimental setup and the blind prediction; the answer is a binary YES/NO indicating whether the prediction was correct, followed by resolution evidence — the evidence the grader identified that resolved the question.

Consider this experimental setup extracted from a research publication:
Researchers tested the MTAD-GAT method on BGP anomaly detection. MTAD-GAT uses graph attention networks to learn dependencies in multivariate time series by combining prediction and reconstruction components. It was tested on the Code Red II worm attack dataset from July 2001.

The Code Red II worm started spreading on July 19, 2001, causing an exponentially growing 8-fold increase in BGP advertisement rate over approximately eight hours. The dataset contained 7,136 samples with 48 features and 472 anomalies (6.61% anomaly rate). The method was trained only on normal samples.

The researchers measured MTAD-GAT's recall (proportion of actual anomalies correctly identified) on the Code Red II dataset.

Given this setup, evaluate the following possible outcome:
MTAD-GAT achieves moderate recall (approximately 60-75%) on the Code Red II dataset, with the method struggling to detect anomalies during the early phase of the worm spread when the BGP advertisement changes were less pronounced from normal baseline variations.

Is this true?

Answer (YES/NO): NO